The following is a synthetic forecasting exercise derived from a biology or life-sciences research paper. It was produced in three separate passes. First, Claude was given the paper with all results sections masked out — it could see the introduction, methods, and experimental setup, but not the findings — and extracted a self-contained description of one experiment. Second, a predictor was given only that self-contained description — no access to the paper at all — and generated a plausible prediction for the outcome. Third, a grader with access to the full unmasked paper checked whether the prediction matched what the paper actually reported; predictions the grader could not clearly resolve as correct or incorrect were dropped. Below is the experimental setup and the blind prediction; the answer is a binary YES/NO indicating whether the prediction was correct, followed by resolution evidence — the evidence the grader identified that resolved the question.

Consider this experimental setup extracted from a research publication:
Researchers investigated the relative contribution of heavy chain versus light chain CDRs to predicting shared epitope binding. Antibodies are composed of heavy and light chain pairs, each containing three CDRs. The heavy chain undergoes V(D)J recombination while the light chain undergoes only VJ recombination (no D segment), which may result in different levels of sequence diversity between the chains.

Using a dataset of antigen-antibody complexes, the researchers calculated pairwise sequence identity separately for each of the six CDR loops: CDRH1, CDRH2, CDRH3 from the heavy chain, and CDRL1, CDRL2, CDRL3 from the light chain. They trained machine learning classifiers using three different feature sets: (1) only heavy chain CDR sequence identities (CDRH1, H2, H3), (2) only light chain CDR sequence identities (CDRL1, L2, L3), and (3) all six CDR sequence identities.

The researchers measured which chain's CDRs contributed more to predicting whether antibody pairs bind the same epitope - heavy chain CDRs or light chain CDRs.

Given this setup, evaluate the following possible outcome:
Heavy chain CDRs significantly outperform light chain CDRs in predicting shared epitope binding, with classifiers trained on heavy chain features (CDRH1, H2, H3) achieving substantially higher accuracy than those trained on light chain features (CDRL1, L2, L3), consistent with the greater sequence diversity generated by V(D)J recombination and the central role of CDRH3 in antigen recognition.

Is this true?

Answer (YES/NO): NO